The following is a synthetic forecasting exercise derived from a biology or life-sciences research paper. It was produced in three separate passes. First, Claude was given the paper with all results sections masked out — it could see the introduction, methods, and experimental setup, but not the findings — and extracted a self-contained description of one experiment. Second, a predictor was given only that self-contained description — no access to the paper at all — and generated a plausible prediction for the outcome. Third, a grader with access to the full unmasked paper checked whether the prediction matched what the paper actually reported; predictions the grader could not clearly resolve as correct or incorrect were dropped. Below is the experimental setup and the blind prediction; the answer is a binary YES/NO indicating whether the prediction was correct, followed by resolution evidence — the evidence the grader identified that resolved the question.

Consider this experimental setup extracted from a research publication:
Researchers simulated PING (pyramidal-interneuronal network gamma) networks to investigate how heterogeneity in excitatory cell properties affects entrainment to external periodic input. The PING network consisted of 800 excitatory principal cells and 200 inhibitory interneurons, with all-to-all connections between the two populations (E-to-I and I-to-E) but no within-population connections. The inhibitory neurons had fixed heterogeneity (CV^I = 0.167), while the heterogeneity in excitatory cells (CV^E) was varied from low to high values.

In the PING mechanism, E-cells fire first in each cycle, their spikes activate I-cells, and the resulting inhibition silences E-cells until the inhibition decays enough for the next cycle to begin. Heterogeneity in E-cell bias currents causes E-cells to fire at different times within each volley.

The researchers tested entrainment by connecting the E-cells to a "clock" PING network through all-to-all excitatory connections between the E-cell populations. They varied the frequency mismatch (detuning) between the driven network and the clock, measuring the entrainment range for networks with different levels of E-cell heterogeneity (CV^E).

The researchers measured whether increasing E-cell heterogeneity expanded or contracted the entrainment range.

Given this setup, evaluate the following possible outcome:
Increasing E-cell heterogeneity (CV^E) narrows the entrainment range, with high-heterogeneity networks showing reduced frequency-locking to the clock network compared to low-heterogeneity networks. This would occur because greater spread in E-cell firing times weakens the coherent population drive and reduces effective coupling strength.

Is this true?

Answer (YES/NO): NO